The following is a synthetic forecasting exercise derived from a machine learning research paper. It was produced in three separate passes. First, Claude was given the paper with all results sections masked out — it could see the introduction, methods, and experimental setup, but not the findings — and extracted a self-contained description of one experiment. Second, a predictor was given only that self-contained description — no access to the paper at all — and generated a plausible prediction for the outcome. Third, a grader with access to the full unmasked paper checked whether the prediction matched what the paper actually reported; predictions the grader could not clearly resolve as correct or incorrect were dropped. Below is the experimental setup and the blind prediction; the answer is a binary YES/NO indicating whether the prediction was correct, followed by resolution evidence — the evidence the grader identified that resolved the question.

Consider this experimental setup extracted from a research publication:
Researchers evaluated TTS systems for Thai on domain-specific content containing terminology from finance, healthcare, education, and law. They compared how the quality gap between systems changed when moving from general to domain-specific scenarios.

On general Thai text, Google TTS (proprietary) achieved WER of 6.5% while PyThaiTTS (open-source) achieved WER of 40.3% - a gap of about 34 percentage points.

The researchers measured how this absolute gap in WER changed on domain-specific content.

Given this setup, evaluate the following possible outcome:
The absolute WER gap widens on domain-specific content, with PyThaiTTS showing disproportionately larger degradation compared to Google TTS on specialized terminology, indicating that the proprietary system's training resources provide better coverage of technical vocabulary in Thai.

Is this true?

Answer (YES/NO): YES